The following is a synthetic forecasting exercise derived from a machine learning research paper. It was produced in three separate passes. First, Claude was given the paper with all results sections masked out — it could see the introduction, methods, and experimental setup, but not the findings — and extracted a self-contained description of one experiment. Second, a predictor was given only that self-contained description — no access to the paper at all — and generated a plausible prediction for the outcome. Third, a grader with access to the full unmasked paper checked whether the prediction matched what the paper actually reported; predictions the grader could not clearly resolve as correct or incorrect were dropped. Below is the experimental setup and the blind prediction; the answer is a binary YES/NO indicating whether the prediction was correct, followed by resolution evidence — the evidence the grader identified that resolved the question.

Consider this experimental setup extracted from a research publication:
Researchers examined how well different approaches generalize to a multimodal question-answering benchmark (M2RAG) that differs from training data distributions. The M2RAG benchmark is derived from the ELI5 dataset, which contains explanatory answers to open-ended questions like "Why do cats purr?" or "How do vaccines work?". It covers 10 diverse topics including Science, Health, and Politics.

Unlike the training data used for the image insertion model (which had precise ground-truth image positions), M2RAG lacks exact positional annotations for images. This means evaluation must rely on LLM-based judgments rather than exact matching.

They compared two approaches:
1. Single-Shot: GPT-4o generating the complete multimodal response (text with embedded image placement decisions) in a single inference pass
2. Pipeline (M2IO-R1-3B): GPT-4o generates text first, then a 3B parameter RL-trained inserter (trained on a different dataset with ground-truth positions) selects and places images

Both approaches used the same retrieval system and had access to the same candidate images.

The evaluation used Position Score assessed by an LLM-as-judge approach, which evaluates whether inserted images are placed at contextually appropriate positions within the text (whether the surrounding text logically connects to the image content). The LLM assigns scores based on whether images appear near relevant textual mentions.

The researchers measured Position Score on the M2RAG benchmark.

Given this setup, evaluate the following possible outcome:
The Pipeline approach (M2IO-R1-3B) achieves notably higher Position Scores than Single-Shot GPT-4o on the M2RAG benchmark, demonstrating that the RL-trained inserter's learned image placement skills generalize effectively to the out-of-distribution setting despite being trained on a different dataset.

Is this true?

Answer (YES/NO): NO